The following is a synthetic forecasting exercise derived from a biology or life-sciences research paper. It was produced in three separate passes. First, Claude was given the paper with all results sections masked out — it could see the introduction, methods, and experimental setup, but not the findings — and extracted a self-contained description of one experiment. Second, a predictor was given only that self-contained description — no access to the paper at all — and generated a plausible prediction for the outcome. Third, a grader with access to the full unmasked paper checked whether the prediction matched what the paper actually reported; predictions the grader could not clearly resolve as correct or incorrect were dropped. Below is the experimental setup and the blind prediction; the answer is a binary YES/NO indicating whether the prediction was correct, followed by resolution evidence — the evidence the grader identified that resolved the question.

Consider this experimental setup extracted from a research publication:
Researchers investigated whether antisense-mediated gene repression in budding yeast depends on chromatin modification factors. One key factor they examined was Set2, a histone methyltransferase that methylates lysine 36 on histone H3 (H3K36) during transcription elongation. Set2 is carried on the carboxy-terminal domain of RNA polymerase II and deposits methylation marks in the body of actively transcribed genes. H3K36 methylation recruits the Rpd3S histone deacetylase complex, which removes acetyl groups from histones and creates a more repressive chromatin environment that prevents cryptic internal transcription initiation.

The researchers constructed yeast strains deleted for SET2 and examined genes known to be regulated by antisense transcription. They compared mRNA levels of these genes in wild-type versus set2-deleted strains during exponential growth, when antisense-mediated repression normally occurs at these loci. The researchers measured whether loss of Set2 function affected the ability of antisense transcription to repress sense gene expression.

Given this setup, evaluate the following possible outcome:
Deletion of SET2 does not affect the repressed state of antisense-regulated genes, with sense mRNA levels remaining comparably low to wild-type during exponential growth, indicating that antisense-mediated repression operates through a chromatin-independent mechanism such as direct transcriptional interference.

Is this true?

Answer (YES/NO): NO